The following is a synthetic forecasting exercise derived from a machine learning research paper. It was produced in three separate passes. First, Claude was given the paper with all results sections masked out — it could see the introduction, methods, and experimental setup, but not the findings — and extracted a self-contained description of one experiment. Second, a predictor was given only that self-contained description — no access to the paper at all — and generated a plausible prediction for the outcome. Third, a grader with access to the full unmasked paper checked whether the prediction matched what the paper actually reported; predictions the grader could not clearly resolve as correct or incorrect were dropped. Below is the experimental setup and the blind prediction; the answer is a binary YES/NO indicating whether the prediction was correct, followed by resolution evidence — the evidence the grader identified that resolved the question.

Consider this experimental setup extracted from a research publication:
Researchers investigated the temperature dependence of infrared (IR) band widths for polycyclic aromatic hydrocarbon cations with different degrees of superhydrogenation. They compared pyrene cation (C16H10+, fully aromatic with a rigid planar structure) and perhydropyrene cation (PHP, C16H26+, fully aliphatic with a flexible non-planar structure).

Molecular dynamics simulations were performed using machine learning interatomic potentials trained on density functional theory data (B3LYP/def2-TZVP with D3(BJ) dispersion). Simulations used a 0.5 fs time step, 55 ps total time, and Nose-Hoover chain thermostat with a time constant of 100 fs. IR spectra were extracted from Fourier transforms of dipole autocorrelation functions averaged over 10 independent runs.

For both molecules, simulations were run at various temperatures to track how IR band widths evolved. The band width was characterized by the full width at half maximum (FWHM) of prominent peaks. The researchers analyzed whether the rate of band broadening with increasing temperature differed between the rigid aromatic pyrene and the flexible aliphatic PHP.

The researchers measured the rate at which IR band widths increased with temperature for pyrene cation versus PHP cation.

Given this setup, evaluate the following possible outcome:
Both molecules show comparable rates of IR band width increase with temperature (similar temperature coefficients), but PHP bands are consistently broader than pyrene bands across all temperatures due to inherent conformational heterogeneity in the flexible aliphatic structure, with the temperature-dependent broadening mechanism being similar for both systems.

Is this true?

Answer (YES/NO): NO